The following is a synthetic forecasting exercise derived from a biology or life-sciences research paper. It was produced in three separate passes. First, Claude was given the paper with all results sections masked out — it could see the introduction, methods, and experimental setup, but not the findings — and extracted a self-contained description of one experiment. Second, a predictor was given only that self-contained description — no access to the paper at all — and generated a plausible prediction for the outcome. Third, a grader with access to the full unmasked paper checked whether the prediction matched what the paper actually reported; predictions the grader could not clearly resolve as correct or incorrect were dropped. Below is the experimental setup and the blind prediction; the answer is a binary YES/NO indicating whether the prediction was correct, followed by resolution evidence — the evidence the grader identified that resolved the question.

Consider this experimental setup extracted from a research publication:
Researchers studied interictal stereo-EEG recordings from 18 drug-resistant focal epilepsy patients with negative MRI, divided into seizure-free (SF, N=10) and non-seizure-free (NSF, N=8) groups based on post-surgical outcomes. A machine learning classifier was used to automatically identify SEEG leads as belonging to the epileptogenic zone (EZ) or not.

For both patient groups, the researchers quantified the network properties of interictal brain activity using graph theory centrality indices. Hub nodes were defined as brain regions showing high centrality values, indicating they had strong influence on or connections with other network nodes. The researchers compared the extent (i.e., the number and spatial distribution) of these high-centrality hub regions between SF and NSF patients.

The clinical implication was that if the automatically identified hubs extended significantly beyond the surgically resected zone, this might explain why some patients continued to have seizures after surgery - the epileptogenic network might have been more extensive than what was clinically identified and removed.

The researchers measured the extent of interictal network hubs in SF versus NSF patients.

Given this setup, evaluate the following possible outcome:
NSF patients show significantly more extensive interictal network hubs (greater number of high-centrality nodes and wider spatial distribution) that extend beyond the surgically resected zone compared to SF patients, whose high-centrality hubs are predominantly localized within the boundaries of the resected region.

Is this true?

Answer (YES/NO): YES